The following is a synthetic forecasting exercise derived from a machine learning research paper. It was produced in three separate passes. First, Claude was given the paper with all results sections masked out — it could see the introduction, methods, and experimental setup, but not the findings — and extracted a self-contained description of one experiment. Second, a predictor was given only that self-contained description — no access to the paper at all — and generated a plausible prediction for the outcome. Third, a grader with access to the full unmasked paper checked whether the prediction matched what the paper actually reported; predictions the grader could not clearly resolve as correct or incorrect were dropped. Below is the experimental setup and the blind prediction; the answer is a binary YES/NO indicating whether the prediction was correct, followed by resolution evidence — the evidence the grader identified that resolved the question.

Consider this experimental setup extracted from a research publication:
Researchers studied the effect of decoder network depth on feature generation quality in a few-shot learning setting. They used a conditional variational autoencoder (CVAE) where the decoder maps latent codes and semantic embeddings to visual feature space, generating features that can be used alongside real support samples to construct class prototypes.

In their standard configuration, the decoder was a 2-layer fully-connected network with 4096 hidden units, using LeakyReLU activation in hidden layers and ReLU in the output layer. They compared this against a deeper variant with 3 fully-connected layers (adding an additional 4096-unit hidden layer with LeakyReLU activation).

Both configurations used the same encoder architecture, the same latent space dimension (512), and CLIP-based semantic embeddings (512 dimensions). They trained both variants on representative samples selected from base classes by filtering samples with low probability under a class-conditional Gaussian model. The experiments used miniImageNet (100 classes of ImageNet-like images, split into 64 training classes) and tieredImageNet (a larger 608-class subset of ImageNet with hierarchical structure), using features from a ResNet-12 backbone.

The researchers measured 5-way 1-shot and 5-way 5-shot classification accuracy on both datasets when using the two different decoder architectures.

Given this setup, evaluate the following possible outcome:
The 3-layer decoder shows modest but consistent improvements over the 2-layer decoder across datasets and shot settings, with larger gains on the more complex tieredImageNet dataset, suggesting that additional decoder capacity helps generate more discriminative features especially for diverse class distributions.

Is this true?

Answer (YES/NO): NO